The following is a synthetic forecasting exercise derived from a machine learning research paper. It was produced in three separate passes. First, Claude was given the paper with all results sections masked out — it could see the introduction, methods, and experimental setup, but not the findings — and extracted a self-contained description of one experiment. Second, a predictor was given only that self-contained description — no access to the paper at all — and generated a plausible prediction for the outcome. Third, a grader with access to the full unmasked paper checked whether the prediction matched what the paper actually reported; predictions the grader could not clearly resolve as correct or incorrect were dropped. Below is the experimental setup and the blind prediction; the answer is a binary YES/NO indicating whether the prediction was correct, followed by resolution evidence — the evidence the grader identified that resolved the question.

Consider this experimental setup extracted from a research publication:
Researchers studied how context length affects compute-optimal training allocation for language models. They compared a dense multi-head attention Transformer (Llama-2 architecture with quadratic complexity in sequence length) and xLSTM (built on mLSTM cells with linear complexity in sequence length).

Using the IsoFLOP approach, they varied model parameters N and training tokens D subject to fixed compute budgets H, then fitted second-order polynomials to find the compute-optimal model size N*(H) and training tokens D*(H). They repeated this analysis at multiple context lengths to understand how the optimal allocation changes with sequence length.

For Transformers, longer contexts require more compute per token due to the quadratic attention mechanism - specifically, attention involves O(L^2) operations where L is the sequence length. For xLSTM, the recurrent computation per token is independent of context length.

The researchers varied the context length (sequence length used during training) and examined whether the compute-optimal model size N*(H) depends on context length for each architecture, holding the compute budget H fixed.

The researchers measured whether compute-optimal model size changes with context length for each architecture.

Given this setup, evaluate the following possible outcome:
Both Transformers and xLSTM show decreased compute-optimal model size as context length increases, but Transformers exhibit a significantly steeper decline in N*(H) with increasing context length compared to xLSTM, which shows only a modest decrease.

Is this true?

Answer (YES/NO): YES